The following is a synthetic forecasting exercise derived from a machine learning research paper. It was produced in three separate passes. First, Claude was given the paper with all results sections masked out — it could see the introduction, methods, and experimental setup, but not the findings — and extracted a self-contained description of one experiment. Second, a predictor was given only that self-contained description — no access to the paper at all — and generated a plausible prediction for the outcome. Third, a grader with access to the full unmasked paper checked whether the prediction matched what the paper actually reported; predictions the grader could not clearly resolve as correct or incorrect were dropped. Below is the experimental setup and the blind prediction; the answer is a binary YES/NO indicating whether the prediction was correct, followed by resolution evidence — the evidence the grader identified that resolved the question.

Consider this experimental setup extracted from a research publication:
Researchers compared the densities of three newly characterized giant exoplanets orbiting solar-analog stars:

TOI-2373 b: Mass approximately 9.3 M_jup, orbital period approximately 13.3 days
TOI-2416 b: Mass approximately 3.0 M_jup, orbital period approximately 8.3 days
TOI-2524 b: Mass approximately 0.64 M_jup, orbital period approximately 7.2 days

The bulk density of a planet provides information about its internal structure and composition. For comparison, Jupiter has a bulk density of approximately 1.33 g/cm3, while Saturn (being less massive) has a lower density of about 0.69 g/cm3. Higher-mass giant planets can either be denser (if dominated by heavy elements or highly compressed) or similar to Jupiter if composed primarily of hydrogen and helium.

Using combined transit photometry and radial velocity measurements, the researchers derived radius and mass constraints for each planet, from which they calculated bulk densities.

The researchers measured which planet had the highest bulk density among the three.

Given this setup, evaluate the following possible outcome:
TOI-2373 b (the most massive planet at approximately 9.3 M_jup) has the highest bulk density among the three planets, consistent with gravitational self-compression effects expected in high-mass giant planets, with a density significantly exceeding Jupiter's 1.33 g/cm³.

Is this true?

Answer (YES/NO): YES